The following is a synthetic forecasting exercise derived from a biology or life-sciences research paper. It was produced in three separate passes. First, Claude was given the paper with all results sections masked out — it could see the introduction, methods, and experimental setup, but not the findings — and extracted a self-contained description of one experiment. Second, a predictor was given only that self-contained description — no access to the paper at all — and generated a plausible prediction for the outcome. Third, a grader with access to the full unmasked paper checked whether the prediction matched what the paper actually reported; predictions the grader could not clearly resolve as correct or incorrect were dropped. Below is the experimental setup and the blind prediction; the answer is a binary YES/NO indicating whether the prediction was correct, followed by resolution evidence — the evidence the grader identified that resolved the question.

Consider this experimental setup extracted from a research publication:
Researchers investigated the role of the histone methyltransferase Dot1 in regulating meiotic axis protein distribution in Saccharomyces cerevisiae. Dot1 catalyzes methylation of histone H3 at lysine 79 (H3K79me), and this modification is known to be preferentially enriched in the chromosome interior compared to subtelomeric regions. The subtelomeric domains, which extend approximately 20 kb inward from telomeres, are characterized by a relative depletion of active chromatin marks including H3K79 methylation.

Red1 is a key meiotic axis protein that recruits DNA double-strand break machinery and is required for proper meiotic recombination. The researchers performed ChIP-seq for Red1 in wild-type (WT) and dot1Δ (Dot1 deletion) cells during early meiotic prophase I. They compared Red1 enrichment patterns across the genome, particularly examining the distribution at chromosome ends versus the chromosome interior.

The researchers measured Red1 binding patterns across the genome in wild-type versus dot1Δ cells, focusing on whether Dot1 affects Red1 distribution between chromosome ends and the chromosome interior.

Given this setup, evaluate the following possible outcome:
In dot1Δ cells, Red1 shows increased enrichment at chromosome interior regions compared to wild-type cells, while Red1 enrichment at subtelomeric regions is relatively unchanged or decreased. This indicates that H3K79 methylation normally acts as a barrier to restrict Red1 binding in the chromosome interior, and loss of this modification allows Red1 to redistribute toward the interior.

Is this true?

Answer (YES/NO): NO